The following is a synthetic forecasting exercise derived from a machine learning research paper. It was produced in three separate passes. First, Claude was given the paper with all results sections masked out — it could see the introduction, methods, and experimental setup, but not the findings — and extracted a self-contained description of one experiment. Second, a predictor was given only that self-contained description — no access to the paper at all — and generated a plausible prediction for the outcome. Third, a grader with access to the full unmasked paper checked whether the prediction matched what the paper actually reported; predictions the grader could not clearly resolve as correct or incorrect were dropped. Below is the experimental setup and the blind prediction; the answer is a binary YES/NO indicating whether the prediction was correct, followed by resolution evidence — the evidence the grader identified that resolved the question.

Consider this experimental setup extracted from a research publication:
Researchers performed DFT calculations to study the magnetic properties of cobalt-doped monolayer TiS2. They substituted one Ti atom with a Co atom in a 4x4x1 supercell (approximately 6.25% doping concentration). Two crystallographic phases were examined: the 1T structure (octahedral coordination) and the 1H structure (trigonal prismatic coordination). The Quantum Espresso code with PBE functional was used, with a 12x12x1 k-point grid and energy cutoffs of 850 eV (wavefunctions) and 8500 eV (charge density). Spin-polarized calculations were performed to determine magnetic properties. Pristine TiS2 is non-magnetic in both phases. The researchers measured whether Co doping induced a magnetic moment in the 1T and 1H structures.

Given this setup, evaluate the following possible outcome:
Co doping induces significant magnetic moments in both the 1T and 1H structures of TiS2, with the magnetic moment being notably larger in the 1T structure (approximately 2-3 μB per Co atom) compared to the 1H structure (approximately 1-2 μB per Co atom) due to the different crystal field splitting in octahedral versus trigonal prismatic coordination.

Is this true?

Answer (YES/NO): NO